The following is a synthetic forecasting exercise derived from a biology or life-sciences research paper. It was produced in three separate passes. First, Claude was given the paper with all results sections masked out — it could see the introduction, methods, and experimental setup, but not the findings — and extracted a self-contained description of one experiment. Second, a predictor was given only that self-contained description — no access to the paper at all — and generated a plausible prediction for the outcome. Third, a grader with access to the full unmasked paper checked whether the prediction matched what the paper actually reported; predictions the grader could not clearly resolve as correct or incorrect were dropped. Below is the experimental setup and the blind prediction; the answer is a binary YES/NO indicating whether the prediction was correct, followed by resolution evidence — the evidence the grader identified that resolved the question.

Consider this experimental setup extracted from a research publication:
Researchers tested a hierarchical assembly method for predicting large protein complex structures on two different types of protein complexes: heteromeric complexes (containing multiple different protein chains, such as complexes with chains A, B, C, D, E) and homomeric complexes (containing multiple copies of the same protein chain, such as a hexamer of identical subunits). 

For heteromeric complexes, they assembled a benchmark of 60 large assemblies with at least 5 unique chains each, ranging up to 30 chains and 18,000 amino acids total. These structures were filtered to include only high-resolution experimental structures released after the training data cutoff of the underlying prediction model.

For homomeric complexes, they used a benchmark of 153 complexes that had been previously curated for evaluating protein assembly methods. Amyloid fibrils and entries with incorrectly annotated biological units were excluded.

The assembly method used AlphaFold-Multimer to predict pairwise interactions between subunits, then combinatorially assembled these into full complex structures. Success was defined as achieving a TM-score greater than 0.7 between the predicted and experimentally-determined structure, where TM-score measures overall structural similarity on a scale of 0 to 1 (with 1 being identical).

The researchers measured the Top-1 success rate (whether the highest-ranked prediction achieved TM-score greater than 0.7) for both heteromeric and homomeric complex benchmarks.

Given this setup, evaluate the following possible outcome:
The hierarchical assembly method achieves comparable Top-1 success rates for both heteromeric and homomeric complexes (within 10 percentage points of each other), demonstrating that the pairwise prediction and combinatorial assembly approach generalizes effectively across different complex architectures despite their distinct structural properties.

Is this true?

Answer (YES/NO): YES